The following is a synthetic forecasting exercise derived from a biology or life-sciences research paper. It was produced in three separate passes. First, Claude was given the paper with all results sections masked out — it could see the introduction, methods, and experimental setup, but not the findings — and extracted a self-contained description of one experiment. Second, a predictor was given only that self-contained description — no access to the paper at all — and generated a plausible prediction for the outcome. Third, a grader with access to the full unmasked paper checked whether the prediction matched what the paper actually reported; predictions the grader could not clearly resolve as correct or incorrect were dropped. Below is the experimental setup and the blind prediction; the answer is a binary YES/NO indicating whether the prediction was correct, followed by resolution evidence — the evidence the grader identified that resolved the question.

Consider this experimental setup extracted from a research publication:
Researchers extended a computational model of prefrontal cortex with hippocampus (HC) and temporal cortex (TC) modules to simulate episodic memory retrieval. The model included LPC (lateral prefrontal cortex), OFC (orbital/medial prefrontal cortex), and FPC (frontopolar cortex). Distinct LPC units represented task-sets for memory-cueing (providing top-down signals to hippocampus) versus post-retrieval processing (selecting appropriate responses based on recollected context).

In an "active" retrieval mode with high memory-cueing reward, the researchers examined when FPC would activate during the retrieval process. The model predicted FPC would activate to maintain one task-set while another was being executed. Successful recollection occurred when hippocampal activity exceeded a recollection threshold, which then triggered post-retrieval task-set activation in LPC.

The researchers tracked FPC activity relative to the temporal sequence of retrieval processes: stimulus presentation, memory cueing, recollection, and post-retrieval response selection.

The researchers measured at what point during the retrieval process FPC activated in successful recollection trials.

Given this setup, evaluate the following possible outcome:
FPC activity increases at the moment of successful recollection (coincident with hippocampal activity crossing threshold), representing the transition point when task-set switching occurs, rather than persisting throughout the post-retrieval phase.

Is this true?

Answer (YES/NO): NO